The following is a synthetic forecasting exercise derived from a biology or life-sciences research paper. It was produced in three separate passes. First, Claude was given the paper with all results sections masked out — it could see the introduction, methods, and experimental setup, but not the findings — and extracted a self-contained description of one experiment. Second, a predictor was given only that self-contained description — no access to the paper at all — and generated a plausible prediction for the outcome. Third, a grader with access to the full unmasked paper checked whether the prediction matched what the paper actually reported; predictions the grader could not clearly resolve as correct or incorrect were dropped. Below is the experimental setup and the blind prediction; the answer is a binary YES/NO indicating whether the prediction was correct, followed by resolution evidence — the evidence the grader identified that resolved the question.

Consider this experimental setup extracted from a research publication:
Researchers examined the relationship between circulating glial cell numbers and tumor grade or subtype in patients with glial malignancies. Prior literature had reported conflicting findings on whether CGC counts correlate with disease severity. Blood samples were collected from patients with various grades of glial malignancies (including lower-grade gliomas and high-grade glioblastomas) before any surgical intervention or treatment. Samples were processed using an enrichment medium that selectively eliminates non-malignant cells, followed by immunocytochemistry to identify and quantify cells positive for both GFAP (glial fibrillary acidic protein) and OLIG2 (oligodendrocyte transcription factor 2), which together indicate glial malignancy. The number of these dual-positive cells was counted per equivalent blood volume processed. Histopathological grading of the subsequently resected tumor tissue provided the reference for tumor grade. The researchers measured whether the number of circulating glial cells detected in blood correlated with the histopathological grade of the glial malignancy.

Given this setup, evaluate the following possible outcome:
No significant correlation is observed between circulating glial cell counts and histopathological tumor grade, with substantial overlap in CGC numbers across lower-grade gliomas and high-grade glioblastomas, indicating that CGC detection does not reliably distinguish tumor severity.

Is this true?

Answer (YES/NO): YES